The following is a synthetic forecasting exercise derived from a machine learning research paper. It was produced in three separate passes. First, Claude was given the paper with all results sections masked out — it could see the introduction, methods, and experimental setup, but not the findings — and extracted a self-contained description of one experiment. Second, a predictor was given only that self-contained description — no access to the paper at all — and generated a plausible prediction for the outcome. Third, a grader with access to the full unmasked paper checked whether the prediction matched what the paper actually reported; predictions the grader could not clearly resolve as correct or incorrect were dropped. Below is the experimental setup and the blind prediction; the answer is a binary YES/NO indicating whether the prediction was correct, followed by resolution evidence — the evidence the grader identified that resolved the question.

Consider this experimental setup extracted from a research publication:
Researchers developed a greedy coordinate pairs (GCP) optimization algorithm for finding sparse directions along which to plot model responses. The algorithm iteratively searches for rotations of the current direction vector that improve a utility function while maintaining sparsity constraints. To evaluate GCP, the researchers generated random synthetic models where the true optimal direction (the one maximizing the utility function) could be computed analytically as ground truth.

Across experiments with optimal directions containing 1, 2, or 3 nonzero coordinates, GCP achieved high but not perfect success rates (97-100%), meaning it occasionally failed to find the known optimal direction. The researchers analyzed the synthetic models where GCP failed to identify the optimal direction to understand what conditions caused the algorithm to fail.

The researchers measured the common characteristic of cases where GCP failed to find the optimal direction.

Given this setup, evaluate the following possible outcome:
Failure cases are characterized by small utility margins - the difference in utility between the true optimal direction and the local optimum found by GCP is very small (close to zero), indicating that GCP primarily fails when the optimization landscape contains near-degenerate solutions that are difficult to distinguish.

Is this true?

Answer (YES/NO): NO